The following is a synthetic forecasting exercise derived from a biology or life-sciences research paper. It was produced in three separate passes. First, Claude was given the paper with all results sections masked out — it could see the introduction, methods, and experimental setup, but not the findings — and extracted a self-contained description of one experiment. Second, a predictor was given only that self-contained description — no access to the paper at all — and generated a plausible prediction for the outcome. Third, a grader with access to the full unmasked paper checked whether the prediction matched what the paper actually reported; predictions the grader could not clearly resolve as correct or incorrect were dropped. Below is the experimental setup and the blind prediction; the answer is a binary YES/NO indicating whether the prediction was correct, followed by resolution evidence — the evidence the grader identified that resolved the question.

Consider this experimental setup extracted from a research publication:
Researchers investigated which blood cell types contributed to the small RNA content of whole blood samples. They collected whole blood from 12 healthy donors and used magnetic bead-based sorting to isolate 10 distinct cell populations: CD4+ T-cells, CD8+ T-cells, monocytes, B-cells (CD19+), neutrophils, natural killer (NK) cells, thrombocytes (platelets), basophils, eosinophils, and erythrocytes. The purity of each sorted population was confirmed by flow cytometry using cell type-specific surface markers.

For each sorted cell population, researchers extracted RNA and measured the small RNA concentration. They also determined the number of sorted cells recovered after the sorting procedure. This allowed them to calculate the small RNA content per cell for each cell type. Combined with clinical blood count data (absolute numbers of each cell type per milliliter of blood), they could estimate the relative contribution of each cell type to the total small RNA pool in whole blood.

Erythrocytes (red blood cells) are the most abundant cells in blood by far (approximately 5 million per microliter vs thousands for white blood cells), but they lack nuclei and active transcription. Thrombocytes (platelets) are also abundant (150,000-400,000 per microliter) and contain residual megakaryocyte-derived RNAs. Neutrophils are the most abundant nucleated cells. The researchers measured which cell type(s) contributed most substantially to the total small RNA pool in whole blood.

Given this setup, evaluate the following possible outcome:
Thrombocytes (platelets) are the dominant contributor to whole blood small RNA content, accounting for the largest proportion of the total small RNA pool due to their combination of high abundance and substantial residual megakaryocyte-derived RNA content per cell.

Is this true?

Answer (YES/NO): NO